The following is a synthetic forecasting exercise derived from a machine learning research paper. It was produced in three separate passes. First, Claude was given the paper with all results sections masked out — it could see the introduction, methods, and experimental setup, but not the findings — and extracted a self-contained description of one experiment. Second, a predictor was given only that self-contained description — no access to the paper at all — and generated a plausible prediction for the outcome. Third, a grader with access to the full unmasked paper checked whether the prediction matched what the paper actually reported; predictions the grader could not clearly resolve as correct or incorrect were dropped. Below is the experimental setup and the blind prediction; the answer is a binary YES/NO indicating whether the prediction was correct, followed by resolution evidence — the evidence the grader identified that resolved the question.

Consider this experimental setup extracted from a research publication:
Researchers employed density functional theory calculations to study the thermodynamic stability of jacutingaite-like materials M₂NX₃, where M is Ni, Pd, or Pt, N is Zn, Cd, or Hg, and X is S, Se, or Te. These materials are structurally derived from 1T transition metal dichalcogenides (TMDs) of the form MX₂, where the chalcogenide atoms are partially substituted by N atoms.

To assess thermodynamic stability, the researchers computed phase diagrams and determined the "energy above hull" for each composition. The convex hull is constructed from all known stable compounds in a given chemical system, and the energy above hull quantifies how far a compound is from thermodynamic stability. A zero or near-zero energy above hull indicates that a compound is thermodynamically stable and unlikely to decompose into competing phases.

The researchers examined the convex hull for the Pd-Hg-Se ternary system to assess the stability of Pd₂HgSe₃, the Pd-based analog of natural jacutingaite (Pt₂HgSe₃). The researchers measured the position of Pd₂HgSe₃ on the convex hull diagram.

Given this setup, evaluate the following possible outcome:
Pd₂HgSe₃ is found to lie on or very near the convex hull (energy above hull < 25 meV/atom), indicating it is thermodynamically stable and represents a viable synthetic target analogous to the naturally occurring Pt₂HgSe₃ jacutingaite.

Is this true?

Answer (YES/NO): YES